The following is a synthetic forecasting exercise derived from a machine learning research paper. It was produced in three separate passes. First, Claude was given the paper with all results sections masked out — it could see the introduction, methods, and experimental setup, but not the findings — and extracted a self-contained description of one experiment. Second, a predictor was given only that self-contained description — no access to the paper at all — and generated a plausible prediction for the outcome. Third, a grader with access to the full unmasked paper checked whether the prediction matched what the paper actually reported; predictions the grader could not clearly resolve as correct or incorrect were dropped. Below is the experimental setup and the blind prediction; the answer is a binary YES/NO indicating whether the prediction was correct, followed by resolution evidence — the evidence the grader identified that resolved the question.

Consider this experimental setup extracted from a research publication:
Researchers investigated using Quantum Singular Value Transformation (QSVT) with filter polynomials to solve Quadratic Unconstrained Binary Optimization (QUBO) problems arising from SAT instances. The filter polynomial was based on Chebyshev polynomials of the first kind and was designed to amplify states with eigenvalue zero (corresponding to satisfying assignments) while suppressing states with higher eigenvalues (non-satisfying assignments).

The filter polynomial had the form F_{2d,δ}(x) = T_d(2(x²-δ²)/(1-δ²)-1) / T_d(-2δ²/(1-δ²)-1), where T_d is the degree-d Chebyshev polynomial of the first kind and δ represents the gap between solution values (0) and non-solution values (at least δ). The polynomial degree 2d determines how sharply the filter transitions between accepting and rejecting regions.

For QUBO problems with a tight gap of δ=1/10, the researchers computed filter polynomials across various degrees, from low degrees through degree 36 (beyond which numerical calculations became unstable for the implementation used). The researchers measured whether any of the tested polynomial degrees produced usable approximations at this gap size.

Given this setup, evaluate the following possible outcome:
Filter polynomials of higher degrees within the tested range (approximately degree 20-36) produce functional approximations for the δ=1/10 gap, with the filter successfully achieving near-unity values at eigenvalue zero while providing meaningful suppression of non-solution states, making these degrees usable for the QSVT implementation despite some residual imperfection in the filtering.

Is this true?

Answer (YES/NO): NO